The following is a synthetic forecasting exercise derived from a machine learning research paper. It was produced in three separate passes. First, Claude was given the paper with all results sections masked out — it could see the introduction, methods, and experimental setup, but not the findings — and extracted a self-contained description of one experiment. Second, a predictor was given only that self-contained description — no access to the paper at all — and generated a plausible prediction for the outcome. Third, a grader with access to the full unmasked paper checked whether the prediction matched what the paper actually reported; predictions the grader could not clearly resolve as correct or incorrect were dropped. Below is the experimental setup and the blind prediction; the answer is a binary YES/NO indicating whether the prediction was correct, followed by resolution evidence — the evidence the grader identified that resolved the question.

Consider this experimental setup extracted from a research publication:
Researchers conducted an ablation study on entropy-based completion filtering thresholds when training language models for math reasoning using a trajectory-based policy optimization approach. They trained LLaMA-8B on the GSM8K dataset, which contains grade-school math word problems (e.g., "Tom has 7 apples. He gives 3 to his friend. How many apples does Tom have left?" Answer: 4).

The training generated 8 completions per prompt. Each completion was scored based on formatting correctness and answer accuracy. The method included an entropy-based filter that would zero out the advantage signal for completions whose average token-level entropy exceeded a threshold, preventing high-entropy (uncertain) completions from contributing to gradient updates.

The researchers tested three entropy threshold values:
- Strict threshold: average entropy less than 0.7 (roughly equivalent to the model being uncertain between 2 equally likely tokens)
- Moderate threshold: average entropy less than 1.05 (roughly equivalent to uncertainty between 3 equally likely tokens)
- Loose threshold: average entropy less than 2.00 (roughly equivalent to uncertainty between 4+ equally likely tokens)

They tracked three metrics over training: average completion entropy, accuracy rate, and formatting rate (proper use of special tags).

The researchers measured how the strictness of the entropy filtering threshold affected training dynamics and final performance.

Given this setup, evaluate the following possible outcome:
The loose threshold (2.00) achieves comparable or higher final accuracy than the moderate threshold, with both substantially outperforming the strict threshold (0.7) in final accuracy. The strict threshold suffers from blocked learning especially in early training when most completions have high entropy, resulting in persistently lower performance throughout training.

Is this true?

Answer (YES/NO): NO